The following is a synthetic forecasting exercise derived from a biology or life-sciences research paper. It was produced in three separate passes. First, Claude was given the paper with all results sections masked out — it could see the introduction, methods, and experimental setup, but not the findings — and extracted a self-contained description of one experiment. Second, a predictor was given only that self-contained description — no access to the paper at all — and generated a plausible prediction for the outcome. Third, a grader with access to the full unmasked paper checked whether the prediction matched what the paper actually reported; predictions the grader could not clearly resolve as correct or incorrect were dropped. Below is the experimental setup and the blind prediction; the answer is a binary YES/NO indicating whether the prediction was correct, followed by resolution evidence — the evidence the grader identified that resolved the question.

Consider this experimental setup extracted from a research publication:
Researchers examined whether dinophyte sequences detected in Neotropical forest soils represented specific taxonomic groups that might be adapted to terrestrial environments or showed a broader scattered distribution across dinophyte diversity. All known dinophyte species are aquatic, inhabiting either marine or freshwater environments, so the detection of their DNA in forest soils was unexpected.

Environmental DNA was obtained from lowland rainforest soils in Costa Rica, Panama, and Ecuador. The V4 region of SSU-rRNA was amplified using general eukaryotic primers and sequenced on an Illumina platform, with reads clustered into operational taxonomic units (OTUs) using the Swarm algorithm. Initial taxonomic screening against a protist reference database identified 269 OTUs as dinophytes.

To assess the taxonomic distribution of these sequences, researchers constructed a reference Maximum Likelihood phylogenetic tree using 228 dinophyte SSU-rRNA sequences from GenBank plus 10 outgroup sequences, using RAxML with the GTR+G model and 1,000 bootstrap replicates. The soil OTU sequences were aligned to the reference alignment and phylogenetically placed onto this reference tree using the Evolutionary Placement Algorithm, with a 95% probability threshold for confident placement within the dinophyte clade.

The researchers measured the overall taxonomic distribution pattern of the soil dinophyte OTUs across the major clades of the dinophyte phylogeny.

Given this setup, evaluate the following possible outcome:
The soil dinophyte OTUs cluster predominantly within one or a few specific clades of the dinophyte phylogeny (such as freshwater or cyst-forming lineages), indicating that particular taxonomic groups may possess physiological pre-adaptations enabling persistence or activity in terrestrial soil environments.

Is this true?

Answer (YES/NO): NO